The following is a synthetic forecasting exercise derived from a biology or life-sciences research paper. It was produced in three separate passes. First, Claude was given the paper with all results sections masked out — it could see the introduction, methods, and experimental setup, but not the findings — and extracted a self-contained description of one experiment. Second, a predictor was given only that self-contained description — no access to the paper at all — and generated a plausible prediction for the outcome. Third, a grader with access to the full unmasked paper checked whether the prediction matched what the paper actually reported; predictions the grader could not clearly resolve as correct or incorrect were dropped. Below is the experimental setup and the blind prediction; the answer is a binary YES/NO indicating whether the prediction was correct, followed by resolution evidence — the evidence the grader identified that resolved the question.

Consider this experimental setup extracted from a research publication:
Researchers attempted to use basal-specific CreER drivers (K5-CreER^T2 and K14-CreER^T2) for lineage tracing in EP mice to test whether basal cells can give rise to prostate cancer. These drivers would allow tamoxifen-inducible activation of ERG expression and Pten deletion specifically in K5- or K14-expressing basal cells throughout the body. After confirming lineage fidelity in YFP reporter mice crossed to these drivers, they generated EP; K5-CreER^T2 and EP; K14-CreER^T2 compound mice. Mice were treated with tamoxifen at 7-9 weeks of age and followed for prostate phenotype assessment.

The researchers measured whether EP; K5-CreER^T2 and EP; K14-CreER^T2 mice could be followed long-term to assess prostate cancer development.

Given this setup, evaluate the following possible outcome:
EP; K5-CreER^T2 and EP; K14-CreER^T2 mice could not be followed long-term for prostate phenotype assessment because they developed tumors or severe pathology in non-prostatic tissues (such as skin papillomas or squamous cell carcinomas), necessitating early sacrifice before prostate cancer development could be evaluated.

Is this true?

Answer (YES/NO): NO